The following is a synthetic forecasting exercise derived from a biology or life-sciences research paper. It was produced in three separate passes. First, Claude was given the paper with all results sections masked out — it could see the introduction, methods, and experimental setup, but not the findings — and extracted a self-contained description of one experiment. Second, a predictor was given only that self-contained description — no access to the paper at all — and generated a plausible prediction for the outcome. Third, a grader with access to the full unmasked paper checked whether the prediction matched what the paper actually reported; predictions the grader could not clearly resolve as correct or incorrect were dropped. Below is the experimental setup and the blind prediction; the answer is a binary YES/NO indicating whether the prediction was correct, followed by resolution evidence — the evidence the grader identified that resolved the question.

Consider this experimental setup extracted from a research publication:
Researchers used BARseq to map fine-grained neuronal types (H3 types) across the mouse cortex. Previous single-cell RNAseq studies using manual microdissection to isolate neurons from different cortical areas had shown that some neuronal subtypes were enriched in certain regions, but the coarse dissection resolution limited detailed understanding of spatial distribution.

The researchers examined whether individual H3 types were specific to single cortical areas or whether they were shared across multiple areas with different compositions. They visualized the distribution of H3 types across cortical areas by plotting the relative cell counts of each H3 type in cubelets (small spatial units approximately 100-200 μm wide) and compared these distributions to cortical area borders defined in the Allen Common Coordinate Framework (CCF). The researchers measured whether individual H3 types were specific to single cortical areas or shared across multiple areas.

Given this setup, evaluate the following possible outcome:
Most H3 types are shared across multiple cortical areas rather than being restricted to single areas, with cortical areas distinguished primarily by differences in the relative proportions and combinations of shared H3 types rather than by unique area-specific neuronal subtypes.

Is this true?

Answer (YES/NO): YES